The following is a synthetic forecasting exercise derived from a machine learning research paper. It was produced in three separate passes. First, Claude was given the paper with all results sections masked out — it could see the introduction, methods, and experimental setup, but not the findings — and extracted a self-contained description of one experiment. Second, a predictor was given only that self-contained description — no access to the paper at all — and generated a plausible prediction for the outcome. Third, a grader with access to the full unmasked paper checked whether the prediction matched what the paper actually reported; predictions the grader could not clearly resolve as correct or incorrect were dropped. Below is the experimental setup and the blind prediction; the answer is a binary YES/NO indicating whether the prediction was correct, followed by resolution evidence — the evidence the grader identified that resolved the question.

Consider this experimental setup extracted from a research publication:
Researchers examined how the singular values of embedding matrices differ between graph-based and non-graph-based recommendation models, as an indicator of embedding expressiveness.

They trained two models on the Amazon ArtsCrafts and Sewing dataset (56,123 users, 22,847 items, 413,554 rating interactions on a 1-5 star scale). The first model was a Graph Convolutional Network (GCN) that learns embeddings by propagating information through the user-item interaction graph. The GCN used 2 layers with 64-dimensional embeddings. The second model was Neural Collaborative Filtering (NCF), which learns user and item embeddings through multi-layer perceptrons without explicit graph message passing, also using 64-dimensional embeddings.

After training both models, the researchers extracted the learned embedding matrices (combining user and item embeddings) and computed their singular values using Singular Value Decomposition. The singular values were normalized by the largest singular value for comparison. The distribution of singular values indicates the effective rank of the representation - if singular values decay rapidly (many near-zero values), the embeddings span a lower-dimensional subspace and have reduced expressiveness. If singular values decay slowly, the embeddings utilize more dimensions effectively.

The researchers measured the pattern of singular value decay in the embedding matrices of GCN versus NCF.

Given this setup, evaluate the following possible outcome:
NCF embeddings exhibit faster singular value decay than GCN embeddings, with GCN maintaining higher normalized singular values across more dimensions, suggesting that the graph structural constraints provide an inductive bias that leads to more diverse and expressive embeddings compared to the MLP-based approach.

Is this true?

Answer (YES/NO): NO